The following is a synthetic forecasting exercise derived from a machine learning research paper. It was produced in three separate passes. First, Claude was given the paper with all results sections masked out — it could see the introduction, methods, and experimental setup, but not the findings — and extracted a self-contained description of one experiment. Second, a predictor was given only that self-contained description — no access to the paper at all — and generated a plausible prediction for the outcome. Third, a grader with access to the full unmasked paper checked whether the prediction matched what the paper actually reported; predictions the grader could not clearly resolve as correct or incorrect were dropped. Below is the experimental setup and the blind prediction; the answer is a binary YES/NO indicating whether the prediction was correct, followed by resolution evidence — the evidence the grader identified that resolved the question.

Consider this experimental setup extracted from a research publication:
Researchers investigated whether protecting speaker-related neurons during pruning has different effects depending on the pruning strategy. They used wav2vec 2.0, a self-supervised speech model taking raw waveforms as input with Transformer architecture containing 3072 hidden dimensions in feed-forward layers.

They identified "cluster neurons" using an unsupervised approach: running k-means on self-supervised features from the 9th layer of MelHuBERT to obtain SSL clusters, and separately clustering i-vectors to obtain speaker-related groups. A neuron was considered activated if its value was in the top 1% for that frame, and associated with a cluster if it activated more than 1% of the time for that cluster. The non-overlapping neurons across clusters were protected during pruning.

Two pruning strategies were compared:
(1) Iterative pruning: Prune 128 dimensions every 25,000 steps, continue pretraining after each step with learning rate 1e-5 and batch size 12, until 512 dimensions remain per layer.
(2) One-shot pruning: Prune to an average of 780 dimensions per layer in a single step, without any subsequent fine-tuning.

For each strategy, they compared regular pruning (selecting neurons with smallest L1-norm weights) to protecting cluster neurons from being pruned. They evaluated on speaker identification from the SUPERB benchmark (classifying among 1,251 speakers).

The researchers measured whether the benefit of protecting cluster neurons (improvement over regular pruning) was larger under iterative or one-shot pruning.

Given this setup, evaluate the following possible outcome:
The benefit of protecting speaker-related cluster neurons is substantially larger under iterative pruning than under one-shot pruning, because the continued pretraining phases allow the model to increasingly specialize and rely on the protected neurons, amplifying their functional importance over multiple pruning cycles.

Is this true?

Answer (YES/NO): NO